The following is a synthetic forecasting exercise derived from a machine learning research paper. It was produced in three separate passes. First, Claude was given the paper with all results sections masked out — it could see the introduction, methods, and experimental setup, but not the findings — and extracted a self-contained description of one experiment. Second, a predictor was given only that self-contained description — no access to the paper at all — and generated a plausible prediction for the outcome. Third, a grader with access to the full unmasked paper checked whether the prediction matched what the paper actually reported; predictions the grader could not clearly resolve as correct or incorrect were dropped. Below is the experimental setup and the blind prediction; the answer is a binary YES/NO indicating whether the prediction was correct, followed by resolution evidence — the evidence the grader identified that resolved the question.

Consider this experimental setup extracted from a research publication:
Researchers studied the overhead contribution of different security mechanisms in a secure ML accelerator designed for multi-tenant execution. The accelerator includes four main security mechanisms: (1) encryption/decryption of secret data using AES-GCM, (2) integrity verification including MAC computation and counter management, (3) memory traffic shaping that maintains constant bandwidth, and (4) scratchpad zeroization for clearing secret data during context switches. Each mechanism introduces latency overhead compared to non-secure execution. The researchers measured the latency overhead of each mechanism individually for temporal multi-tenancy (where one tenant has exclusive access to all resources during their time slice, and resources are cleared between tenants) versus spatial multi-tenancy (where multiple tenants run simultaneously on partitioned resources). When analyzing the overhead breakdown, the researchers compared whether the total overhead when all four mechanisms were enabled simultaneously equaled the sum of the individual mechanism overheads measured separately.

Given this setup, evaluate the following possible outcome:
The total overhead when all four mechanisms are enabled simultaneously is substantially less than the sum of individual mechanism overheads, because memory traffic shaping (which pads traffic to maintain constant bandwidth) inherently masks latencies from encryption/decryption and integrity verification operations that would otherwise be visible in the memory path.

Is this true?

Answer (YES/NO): NO